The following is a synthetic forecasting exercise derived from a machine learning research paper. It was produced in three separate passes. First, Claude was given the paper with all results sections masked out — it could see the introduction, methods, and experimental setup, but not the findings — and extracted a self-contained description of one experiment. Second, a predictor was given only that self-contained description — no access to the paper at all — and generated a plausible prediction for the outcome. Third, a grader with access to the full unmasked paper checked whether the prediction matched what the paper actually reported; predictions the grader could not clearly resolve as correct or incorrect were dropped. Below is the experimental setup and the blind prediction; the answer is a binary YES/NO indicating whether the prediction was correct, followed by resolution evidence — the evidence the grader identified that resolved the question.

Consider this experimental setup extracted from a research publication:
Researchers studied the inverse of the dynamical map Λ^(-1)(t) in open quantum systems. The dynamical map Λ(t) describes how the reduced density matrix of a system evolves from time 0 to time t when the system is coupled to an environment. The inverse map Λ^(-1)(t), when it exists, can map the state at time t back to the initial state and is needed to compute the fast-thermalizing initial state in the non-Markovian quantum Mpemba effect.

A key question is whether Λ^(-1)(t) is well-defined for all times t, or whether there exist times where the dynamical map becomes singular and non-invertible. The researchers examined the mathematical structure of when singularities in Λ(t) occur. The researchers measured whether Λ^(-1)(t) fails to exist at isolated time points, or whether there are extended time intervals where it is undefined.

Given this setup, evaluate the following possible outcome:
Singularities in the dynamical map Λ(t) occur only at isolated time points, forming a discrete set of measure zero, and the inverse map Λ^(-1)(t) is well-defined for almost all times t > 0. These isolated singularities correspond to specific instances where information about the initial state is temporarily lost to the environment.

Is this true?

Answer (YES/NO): YES